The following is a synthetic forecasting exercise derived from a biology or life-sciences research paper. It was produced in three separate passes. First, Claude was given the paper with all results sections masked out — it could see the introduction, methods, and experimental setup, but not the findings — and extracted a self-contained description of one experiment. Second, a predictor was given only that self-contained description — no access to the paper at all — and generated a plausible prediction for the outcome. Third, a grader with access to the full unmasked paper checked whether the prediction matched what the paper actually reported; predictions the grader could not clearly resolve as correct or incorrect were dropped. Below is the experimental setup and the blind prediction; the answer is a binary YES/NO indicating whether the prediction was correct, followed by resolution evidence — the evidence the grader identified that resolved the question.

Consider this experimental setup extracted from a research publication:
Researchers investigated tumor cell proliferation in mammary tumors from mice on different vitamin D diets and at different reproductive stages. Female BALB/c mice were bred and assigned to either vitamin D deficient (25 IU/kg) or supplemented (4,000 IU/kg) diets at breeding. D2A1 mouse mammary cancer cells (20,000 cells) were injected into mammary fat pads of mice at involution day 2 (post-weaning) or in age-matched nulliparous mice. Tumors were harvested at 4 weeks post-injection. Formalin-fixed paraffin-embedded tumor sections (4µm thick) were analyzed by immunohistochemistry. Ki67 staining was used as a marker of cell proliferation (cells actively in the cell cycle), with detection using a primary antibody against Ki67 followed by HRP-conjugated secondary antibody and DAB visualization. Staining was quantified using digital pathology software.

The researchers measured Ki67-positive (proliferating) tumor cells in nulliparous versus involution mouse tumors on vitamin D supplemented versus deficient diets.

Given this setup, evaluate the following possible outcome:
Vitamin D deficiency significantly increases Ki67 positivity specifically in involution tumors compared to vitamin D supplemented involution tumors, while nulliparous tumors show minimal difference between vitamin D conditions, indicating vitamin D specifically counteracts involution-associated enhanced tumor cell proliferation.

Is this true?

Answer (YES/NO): NO